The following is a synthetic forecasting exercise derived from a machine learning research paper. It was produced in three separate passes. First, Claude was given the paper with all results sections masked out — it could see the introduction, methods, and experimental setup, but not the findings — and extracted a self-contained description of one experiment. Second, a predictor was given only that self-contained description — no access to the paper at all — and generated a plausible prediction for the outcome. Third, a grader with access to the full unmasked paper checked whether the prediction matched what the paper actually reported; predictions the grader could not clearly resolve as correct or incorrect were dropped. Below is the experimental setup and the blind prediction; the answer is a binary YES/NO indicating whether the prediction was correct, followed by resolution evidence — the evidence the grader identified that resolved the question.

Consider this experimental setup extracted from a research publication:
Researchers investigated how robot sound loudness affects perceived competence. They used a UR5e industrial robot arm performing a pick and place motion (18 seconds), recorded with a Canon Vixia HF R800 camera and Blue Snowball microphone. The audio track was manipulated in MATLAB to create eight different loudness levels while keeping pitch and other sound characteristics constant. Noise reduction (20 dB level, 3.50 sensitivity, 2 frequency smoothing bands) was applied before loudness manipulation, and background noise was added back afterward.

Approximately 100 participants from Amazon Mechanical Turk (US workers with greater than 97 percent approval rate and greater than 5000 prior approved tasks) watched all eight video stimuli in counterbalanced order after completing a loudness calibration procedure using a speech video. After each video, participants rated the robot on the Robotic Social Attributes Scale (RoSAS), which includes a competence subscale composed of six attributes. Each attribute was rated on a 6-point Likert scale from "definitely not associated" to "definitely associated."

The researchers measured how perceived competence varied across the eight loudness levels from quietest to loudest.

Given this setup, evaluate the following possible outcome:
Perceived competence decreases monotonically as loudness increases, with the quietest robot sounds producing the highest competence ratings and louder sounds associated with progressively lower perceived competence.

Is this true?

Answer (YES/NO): YES